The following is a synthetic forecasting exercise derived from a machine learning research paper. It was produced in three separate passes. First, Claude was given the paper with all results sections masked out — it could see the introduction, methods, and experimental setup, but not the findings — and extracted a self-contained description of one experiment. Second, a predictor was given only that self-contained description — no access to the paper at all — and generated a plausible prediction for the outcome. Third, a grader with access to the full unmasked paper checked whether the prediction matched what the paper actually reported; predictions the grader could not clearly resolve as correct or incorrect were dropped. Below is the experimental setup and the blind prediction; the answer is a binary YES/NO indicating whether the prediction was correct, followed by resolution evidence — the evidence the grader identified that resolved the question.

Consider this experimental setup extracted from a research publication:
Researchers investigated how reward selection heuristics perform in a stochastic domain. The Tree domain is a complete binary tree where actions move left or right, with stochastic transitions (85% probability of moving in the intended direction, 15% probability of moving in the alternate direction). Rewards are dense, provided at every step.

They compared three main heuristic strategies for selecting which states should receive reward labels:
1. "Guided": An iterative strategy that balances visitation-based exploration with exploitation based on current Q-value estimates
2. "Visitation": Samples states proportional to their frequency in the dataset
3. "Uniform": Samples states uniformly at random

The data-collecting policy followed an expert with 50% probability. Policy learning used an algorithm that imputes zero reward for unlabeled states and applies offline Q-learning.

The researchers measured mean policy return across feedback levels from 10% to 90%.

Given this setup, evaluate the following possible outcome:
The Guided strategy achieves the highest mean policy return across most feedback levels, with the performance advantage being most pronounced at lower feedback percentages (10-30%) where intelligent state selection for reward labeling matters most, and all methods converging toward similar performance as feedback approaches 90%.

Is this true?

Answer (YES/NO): NO